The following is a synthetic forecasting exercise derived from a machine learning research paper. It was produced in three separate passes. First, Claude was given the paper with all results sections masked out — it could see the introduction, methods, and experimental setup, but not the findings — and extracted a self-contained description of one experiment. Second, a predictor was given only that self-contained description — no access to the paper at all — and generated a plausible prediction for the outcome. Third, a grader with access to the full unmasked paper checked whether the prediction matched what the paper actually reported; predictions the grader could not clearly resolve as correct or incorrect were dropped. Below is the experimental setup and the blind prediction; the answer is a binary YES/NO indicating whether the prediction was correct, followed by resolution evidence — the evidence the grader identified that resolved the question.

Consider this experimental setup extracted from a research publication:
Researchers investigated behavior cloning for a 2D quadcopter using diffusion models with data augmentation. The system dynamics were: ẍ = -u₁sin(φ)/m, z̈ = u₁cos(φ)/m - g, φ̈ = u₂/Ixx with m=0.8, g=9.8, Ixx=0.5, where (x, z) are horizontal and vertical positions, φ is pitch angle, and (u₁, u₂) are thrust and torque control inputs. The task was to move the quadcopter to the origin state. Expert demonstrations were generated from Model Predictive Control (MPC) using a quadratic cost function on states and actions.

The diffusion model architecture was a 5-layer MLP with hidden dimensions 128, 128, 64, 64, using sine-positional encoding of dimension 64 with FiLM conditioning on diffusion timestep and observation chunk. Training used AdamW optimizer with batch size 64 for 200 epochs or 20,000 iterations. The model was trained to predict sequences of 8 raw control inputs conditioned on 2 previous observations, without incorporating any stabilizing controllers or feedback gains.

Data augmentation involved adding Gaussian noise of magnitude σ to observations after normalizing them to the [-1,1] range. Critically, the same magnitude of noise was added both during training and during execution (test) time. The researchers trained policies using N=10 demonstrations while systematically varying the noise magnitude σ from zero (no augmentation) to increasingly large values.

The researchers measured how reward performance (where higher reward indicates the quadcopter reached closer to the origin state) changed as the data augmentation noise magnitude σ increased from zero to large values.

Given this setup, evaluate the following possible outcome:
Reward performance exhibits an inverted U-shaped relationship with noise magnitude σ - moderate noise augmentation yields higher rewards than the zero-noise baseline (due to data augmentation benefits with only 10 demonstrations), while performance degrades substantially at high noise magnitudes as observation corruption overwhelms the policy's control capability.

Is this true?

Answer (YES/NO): NO